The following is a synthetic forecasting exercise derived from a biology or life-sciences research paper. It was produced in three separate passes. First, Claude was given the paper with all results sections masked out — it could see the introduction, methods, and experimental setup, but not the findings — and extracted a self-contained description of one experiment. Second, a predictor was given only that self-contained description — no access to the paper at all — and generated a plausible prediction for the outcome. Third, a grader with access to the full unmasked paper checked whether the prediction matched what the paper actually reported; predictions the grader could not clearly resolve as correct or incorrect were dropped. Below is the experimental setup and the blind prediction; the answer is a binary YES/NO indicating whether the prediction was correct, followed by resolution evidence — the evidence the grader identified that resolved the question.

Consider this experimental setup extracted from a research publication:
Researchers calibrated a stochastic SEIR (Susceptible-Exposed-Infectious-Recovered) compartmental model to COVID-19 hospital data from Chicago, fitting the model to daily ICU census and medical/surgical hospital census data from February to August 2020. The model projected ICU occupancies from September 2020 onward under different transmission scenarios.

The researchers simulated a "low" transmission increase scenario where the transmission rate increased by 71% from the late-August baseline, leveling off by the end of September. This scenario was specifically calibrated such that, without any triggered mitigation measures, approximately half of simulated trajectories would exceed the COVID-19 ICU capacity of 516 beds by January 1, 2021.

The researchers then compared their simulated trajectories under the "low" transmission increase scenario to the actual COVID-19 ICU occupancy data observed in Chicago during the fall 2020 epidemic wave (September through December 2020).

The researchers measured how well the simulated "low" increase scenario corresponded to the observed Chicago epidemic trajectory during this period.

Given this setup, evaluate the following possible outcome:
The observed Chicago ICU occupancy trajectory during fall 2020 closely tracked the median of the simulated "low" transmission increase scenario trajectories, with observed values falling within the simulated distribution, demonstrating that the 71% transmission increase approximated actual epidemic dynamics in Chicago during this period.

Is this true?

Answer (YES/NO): NO